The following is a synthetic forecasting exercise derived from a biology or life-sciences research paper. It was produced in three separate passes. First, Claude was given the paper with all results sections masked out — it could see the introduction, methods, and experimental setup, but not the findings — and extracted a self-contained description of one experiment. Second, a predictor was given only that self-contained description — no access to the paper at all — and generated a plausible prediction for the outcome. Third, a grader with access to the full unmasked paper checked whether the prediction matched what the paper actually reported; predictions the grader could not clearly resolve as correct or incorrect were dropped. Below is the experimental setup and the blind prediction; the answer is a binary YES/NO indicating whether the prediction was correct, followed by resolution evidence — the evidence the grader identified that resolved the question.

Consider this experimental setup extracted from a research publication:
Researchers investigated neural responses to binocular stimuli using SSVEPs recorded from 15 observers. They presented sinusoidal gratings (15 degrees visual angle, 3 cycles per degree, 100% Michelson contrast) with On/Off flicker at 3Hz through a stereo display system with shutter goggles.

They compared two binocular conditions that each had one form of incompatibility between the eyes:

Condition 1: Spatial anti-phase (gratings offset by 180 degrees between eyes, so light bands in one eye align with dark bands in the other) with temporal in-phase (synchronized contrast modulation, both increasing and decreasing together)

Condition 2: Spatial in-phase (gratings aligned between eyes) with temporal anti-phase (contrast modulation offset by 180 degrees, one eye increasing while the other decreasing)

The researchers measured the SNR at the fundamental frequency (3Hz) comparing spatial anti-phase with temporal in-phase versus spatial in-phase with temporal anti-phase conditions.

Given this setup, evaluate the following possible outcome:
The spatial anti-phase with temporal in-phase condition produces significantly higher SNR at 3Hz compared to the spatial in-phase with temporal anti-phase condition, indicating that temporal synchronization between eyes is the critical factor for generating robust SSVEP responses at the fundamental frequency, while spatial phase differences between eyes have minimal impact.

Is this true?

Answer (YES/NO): YES